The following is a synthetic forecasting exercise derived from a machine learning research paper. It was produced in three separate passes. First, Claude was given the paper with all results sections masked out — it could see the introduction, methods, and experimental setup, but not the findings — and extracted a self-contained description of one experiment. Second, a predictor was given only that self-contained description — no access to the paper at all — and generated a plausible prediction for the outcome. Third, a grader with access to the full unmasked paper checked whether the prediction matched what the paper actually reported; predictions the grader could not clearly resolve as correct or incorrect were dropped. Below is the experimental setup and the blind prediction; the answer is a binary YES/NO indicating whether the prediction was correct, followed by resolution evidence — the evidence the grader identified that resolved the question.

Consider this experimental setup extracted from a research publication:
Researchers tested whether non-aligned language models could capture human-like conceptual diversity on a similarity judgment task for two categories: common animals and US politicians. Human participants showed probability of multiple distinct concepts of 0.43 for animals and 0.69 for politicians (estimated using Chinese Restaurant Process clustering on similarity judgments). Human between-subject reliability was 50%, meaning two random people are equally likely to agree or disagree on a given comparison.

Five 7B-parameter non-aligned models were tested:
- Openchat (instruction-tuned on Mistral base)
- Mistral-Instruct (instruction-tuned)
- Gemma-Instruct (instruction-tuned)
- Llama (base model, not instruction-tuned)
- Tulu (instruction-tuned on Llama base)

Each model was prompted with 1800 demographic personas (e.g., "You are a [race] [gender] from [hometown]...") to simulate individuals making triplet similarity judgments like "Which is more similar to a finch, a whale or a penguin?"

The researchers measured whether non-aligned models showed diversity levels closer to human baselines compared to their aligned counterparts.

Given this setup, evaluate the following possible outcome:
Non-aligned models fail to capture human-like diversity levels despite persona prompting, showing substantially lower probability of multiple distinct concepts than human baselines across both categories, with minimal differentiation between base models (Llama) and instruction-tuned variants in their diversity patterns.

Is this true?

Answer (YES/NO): NO